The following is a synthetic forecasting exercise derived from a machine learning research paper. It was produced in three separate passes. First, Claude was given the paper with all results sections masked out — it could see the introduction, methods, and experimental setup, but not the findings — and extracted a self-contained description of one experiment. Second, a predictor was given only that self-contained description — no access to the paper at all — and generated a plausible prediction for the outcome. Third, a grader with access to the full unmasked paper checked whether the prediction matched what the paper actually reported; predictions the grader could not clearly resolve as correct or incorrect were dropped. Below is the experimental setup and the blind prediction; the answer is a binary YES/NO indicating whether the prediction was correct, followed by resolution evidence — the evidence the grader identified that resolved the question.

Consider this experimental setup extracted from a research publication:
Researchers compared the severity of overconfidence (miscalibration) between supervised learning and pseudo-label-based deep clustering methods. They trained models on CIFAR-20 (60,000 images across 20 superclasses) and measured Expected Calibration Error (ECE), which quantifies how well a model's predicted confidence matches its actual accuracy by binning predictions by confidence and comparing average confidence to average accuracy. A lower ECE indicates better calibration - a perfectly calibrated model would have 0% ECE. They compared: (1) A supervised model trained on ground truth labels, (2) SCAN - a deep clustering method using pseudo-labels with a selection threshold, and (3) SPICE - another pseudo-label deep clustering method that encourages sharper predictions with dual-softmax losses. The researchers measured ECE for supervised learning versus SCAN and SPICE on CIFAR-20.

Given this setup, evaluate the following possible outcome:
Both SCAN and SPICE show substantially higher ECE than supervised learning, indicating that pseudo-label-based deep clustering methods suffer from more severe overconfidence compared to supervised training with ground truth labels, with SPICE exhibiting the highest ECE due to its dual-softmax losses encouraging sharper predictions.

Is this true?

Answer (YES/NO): YES